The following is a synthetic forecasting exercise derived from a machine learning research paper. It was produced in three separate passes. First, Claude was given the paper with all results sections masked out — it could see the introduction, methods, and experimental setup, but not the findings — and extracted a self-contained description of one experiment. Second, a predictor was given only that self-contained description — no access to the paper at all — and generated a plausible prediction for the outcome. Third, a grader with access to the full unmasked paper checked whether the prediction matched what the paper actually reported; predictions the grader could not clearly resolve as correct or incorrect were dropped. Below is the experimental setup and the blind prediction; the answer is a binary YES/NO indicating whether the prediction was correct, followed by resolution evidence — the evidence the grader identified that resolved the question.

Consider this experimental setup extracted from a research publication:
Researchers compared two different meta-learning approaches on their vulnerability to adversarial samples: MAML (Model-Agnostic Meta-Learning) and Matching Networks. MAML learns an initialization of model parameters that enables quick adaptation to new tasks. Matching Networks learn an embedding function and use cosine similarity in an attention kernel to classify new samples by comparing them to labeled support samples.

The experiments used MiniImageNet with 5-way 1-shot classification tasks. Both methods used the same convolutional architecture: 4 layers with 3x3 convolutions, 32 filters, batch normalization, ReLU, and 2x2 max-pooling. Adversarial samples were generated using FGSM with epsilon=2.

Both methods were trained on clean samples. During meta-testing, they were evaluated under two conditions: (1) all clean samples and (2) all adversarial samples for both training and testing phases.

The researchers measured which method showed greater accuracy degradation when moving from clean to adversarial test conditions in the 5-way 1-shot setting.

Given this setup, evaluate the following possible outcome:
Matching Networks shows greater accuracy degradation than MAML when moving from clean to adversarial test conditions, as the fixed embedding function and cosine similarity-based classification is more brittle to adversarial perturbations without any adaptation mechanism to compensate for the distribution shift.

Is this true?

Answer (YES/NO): NO